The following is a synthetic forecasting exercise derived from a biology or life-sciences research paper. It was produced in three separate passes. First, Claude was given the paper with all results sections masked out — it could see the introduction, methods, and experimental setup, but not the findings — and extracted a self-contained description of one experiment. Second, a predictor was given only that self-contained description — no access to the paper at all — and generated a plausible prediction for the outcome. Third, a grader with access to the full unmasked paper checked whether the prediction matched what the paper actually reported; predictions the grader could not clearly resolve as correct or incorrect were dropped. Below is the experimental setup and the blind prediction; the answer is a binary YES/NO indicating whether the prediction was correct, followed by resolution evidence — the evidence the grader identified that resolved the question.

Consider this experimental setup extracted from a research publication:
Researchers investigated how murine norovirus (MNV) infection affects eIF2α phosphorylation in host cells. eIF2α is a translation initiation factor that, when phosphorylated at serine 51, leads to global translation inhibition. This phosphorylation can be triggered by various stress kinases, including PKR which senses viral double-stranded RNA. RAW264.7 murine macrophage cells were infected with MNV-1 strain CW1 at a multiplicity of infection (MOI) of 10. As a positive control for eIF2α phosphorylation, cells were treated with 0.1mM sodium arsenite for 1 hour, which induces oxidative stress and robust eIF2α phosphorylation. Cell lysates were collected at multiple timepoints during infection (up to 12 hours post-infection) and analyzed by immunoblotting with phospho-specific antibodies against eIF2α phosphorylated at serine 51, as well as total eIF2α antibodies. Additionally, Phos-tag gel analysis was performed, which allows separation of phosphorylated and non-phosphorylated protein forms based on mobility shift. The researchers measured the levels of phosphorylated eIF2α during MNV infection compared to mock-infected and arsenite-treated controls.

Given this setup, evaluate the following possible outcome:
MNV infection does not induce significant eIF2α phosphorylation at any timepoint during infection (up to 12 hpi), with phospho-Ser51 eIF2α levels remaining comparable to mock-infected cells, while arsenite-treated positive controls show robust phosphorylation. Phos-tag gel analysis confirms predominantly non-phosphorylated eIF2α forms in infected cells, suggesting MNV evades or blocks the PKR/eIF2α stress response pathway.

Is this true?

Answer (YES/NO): NO